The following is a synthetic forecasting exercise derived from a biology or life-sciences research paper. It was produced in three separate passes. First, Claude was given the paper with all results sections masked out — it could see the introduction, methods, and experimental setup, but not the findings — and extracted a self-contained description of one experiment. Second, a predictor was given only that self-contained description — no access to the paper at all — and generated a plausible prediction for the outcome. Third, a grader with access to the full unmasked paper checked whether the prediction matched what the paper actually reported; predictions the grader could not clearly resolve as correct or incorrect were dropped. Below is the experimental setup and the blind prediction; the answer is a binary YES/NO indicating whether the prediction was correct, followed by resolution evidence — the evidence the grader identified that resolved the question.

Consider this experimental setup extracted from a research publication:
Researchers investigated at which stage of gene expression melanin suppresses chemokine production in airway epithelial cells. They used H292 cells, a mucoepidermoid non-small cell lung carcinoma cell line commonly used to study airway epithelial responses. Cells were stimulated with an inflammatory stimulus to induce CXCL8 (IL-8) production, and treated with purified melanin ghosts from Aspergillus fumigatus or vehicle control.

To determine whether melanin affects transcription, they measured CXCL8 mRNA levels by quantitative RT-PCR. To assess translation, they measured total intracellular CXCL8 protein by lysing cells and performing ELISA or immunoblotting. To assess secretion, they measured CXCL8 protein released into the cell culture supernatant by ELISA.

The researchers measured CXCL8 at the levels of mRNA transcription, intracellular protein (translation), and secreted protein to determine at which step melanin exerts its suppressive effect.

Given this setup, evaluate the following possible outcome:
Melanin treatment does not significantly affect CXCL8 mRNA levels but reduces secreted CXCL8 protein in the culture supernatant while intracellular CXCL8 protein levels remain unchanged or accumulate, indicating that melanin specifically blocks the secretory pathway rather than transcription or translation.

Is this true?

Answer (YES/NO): YES